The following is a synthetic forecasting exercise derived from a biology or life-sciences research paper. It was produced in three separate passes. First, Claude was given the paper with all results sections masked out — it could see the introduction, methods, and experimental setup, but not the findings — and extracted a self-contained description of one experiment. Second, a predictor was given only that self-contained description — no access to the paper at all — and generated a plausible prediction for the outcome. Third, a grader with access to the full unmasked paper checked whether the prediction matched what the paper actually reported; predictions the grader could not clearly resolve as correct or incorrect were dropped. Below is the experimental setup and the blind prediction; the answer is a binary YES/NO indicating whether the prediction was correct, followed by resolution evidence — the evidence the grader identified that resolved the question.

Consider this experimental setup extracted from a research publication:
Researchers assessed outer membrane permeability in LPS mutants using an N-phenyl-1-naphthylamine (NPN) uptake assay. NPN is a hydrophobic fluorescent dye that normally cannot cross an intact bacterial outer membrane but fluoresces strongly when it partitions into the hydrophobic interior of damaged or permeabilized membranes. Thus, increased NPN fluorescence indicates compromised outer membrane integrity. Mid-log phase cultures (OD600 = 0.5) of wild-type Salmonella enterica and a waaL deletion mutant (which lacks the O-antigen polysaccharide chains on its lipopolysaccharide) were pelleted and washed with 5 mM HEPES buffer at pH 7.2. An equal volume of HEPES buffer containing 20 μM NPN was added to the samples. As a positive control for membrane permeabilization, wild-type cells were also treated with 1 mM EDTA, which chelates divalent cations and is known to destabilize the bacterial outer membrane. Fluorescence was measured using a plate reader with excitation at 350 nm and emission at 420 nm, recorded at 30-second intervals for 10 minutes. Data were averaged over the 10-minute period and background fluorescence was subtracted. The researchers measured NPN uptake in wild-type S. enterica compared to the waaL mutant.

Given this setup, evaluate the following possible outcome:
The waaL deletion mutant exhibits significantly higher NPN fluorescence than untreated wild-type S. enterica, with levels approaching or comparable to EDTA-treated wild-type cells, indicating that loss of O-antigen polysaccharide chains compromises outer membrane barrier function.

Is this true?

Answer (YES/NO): NO